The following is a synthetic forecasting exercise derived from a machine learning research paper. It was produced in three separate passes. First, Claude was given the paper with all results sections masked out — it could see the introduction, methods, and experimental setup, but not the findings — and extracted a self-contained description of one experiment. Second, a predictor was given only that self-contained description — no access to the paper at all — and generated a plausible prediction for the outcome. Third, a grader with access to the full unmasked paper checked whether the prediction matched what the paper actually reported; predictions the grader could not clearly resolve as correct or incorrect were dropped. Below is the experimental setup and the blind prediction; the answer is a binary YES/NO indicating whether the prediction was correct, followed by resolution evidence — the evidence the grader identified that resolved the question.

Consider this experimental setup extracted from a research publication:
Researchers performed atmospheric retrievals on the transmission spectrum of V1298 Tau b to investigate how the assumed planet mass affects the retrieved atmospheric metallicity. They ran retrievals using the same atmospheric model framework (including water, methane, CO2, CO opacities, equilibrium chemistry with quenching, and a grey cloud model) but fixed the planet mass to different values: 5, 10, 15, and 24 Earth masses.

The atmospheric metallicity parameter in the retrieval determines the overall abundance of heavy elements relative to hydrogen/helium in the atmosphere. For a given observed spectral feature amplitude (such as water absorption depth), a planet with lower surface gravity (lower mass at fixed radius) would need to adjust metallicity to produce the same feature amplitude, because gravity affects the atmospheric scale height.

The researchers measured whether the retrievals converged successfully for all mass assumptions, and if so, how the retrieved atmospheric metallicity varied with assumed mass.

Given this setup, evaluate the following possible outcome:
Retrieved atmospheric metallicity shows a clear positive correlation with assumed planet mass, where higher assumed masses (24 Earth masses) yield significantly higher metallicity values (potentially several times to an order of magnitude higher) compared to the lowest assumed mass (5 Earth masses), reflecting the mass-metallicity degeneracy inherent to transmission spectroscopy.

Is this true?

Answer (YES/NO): YES